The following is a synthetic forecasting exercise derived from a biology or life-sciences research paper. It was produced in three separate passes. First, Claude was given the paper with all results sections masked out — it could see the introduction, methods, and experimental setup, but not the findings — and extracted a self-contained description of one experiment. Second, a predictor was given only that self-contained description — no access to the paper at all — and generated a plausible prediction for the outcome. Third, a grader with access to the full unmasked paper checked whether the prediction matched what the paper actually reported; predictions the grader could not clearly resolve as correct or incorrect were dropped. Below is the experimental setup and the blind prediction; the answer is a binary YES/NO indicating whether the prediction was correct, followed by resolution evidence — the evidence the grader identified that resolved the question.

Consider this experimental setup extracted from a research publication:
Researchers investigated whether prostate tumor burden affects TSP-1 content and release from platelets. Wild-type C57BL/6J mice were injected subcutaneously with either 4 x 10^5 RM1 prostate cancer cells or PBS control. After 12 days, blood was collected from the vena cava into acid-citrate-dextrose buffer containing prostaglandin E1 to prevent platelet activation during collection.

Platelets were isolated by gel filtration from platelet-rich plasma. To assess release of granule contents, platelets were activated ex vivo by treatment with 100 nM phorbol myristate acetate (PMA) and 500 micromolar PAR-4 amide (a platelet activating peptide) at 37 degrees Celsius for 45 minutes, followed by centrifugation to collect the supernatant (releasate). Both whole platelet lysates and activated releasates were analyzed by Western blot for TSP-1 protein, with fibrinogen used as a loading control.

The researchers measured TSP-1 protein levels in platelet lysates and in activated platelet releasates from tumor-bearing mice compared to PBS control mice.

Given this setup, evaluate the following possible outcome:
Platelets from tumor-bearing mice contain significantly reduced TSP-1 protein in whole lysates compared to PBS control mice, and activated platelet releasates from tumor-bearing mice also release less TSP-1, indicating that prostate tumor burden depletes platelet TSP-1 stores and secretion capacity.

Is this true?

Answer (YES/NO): NO